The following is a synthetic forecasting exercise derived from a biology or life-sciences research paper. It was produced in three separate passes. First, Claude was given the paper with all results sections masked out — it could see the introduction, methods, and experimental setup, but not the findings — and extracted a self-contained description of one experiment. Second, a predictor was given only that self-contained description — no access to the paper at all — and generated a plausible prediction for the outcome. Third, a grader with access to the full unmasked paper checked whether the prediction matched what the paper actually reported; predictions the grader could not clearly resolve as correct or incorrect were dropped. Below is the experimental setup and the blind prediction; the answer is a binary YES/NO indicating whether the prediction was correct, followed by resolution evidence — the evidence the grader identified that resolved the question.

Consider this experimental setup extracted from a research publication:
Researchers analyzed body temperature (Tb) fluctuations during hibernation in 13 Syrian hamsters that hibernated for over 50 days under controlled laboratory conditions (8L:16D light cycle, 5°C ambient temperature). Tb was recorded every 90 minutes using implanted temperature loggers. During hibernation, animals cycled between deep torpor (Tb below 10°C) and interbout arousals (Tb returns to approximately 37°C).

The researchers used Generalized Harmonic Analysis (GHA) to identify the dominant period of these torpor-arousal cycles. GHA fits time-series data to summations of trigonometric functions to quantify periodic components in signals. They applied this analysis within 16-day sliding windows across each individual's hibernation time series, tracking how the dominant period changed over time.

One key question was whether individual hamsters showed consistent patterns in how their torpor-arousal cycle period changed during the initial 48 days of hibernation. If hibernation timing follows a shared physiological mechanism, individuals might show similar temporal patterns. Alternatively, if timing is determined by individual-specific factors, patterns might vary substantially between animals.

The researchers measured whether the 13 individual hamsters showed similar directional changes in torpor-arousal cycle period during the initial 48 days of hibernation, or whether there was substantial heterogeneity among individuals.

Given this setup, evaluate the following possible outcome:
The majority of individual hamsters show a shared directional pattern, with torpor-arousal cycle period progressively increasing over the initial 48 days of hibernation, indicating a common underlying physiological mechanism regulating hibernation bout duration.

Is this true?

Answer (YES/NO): YES